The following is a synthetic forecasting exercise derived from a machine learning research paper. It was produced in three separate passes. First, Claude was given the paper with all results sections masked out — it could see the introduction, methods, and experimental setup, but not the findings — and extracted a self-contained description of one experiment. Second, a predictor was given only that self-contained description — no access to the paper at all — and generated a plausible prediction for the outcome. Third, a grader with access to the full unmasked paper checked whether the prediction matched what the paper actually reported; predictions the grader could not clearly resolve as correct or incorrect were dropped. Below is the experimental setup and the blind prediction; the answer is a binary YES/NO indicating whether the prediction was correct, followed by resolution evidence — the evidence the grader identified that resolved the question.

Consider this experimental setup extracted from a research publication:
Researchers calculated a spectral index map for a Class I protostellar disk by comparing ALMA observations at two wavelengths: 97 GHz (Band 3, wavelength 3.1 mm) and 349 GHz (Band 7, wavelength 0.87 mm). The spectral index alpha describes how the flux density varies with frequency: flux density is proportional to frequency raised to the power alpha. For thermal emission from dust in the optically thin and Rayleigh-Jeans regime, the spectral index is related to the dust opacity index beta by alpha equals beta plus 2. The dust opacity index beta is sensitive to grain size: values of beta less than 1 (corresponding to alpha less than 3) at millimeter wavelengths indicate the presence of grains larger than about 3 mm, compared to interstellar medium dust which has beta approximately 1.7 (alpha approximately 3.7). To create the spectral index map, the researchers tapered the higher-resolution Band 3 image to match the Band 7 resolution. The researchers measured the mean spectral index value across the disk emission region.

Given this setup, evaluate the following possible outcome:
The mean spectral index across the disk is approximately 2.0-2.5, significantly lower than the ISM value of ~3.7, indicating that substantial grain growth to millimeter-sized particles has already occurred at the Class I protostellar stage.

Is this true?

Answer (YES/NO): NO